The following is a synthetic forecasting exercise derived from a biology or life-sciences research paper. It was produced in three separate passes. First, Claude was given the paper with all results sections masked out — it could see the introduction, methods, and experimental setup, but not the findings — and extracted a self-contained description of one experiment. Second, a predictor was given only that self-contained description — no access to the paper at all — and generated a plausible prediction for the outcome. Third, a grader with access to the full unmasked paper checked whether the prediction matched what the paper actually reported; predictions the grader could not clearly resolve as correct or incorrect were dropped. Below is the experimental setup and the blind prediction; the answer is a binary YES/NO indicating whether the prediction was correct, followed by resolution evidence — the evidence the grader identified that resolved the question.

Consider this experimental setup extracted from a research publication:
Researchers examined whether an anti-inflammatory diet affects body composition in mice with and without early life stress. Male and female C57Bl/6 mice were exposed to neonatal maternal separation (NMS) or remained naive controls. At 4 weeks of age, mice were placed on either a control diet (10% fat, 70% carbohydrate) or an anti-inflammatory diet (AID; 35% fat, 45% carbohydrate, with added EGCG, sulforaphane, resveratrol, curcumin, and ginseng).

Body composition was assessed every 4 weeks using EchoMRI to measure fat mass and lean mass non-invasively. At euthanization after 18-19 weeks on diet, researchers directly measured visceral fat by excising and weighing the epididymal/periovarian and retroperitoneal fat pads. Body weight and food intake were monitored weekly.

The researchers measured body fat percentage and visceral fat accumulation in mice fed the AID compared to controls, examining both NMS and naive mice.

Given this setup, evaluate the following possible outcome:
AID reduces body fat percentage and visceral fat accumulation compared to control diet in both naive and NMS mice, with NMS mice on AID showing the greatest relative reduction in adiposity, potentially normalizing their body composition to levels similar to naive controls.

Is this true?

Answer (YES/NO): NO